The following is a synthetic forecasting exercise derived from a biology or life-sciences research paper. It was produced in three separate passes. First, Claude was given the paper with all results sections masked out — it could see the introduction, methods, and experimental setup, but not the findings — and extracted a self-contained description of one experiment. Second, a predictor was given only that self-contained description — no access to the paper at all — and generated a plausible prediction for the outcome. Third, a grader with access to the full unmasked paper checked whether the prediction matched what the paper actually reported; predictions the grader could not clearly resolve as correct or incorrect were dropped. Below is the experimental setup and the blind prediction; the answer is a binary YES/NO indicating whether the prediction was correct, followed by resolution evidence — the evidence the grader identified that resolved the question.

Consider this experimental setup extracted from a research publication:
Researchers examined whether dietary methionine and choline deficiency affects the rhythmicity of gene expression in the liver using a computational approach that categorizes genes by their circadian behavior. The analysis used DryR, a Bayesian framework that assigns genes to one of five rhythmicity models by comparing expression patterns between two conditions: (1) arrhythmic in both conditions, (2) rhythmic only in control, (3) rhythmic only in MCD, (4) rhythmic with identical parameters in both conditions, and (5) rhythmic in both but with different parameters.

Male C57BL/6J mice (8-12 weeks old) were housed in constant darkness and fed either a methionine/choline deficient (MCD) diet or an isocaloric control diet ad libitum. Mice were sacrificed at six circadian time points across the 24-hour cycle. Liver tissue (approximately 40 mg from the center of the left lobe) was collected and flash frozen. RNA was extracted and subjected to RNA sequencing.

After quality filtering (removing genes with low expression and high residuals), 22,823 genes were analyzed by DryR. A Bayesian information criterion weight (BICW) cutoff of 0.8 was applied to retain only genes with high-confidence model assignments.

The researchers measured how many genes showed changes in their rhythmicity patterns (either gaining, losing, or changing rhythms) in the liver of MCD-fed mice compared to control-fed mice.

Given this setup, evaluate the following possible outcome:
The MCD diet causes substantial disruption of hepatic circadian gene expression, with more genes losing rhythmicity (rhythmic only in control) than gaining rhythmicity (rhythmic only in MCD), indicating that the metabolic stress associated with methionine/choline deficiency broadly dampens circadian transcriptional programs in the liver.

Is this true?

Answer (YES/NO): NO